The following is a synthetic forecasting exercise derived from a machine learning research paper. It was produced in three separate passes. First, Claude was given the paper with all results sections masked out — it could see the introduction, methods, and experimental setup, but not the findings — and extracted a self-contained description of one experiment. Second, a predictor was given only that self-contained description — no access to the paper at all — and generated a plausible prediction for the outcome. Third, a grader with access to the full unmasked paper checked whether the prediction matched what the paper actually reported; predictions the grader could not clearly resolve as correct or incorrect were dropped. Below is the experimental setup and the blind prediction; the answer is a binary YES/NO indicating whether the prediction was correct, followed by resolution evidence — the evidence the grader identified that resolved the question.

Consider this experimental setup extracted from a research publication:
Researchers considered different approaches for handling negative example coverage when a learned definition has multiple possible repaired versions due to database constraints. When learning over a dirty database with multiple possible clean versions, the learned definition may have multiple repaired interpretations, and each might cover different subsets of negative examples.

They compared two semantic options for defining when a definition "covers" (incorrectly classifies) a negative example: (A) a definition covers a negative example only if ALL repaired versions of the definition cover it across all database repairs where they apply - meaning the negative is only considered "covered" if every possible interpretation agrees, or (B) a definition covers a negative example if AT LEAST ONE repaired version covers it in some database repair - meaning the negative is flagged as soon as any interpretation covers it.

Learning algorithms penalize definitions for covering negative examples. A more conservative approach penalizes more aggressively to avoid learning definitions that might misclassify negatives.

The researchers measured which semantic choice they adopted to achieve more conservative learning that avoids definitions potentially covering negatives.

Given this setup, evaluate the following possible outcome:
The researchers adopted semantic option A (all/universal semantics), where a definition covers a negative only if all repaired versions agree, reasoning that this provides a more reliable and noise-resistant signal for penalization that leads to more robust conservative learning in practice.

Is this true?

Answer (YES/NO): NO